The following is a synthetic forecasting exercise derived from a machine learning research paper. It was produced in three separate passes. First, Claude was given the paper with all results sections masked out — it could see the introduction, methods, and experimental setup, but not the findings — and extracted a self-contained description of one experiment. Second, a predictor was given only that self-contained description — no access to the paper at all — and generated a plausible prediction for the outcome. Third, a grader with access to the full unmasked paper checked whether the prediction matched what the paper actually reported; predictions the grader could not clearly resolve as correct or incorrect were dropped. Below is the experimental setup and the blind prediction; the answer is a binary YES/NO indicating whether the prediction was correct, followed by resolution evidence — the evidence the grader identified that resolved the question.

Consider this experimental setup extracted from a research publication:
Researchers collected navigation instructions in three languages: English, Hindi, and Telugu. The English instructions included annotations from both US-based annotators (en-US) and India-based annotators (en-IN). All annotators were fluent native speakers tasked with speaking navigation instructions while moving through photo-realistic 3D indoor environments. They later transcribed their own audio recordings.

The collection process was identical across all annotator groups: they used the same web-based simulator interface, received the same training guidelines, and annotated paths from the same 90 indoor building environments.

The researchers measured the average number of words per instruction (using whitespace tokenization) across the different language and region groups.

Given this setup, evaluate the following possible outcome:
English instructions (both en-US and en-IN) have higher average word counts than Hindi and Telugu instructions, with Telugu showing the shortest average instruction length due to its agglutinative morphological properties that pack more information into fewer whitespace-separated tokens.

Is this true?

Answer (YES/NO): NO